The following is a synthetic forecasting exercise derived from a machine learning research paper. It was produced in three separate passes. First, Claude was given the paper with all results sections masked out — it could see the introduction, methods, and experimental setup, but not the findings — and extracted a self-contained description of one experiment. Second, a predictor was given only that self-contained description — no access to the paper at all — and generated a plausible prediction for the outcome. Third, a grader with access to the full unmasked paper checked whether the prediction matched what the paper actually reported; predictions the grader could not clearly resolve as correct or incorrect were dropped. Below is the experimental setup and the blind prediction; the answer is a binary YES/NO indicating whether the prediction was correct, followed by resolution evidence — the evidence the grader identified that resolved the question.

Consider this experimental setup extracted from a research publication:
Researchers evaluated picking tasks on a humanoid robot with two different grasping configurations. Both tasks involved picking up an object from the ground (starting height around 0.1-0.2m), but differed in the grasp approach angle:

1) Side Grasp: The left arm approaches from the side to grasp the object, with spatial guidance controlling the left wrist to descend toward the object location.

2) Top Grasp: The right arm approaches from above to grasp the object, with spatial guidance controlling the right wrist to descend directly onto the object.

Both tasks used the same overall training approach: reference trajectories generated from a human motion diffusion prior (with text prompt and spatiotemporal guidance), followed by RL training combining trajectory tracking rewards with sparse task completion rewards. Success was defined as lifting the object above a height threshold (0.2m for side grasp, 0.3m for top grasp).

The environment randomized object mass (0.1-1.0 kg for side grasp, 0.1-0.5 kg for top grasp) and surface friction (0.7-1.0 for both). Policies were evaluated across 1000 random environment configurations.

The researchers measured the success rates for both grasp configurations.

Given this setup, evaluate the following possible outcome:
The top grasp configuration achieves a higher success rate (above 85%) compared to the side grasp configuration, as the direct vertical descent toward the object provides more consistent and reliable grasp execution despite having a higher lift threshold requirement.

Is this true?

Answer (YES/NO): NO